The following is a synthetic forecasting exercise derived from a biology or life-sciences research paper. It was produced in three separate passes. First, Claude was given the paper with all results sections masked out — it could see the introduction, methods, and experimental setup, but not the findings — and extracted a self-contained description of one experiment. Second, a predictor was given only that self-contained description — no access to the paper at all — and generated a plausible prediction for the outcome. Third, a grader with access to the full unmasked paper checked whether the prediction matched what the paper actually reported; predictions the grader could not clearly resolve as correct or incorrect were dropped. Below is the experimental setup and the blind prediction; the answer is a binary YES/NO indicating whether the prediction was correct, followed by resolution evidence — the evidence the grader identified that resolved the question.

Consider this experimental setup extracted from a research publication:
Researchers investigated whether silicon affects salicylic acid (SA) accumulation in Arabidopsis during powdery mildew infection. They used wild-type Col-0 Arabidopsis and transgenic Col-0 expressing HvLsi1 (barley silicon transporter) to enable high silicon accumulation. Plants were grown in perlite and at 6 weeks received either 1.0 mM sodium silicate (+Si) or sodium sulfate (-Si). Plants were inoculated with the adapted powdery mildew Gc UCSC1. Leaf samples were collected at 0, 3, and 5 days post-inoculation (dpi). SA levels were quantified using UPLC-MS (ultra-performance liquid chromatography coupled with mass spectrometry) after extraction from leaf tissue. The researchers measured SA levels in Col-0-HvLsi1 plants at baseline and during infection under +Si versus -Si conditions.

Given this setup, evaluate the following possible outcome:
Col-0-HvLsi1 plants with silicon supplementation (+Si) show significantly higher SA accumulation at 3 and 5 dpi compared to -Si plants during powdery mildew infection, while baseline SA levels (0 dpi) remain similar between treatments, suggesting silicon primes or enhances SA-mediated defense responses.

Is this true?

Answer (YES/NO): NO